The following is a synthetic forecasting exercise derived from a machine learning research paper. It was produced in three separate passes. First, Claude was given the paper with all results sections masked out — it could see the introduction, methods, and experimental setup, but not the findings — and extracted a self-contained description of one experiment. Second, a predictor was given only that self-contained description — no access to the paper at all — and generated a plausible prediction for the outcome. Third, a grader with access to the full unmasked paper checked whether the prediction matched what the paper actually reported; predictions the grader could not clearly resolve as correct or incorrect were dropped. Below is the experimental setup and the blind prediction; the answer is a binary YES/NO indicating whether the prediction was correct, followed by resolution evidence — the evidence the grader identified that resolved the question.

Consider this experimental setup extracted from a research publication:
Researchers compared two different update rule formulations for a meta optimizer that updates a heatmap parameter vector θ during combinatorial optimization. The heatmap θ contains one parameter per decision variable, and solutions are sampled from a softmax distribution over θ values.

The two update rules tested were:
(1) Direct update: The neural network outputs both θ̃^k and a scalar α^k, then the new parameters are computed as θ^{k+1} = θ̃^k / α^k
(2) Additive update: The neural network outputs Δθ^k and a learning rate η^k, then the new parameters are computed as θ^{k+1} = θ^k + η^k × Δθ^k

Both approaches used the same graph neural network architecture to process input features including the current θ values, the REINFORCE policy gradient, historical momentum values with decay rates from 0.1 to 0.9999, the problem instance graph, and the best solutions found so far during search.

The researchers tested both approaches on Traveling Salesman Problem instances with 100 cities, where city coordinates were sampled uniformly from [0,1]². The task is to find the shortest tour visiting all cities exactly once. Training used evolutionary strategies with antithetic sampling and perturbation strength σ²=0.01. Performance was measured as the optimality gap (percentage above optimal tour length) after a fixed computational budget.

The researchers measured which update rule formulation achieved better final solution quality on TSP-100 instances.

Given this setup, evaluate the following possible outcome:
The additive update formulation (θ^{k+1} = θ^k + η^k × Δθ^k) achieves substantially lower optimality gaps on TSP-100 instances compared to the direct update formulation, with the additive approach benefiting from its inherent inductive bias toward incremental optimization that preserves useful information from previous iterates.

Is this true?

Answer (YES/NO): NO